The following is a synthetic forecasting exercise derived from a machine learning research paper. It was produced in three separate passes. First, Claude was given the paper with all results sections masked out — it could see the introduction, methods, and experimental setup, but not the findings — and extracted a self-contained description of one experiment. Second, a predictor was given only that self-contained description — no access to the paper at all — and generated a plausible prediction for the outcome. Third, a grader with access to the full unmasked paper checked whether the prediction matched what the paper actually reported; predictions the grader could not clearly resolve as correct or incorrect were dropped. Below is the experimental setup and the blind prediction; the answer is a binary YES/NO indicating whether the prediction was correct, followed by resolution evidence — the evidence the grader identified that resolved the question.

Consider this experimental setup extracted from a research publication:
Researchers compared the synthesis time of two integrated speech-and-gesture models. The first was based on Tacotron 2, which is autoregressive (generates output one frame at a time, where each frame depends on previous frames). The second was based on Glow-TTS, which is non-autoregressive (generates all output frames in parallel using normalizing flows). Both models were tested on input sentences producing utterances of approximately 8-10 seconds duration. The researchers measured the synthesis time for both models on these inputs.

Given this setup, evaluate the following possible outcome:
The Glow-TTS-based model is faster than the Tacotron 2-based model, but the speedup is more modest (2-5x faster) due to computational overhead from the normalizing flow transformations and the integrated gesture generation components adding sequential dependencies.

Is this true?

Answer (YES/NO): NO